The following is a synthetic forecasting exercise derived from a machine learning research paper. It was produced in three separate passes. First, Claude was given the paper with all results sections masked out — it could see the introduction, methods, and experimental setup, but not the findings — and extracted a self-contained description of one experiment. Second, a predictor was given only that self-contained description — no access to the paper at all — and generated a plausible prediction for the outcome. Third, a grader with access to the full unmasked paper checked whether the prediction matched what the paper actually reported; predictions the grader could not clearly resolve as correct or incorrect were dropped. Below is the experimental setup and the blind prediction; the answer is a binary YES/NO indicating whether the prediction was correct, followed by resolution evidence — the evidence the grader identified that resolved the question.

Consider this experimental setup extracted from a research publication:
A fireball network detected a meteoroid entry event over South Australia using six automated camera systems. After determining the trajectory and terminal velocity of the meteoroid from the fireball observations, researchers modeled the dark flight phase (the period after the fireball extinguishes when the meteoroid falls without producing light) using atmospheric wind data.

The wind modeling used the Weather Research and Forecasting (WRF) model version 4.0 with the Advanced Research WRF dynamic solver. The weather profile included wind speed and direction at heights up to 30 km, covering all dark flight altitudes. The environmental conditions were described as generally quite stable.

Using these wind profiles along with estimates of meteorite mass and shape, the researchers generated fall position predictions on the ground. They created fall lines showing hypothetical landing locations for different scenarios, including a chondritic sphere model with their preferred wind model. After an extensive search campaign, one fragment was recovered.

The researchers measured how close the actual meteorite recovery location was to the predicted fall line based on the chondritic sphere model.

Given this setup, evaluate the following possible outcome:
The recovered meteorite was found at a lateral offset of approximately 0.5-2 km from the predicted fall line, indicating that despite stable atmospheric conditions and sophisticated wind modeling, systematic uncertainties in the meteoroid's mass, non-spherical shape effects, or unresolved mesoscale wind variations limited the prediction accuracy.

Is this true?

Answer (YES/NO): NO